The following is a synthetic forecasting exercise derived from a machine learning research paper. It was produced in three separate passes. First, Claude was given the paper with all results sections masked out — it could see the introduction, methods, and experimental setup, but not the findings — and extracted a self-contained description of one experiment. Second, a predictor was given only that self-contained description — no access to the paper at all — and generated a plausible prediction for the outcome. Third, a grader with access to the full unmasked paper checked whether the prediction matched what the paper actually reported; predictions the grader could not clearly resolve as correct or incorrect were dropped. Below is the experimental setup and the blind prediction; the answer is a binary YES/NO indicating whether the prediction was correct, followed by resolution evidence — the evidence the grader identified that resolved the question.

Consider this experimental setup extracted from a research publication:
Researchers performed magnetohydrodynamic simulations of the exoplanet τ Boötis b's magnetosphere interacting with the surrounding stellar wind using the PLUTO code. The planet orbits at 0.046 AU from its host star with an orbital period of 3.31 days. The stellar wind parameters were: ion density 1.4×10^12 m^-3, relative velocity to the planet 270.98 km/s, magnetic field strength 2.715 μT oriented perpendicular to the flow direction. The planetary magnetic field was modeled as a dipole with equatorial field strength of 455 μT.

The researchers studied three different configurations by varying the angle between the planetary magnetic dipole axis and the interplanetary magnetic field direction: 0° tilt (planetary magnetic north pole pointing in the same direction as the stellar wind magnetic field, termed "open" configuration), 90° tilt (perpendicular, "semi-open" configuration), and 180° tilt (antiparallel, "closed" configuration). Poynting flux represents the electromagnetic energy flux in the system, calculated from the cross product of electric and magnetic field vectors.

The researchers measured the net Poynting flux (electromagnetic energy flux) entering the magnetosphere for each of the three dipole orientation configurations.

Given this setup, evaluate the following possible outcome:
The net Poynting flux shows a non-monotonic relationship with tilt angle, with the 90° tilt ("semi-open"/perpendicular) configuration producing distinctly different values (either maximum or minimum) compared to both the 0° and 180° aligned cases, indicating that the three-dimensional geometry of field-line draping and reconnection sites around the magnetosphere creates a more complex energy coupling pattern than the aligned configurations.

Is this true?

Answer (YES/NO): NO